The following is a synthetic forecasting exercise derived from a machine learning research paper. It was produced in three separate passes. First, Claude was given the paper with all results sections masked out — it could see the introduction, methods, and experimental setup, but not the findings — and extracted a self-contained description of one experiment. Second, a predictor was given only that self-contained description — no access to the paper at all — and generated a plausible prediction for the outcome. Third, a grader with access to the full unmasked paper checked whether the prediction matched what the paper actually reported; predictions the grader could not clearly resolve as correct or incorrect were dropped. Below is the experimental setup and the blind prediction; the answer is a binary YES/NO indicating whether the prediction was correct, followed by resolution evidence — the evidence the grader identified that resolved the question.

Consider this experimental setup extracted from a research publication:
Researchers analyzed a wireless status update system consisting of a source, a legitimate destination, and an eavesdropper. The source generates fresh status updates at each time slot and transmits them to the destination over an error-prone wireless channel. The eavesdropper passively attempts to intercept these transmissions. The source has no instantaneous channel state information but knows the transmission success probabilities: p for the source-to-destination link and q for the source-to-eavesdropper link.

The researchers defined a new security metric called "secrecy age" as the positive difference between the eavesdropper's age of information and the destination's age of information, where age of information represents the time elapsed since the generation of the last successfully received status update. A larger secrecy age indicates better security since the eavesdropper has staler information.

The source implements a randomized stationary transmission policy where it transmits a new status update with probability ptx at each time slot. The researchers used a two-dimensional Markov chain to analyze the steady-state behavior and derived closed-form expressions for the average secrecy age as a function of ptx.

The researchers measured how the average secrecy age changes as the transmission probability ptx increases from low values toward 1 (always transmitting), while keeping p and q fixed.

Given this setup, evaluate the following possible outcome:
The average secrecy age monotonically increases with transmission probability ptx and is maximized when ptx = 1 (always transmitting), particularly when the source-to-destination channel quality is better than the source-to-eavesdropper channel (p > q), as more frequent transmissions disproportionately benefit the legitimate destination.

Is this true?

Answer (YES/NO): NO